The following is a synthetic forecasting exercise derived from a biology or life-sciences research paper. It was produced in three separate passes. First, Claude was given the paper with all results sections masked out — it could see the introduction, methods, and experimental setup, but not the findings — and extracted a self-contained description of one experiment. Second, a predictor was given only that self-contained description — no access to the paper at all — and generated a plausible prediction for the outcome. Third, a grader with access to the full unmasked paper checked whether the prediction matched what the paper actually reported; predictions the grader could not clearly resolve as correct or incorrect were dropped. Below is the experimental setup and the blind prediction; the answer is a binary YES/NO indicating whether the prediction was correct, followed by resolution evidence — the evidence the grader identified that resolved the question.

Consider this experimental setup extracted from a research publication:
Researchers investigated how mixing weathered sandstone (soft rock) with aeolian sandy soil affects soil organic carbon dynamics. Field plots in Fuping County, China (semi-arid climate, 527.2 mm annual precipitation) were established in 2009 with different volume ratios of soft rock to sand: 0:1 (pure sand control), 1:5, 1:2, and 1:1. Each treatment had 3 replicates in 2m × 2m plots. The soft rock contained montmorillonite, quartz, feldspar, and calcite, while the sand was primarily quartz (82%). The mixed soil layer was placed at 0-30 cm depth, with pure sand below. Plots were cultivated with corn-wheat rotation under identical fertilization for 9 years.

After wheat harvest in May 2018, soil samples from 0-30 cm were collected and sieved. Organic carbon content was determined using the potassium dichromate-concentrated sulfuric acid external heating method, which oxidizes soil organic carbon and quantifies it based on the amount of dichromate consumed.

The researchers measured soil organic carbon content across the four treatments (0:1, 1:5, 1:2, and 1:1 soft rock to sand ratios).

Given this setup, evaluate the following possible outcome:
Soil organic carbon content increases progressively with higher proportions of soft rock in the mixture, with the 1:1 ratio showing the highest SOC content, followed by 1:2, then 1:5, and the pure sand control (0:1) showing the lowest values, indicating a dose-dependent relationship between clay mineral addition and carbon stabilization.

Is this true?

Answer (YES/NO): NO